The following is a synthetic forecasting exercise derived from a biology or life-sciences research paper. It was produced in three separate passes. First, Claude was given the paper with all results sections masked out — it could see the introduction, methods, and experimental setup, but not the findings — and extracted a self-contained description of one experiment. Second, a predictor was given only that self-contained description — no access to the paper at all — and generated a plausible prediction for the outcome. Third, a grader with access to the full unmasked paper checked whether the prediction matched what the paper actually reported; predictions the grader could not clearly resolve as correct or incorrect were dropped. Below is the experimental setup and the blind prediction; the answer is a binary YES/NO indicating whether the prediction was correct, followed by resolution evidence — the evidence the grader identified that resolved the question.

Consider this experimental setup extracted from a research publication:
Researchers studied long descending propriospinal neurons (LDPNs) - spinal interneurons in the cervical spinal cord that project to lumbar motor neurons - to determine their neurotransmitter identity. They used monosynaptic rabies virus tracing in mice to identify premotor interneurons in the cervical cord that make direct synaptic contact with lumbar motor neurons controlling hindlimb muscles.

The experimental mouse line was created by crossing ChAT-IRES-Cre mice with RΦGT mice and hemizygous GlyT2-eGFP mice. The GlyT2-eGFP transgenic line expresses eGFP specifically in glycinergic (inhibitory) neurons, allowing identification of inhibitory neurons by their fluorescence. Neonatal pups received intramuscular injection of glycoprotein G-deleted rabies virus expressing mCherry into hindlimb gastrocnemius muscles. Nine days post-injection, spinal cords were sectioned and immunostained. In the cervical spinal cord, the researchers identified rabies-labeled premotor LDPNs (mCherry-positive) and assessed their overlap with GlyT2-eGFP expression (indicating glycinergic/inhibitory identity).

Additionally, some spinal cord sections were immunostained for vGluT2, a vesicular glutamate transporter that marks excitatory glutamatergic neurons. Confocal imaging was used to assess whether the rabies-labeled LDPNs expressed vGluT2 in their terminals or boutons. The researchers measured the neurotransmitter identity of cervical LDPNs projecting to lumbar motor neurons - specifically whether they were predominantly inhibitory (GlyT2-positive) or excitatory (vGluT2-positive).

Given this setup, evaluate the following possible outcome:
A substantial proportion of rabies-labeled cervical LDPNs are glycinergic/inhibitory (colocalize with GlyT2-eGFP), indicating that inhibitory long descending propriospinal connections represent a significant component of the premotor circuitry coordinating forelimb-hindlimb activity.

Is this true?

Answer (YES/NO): NO